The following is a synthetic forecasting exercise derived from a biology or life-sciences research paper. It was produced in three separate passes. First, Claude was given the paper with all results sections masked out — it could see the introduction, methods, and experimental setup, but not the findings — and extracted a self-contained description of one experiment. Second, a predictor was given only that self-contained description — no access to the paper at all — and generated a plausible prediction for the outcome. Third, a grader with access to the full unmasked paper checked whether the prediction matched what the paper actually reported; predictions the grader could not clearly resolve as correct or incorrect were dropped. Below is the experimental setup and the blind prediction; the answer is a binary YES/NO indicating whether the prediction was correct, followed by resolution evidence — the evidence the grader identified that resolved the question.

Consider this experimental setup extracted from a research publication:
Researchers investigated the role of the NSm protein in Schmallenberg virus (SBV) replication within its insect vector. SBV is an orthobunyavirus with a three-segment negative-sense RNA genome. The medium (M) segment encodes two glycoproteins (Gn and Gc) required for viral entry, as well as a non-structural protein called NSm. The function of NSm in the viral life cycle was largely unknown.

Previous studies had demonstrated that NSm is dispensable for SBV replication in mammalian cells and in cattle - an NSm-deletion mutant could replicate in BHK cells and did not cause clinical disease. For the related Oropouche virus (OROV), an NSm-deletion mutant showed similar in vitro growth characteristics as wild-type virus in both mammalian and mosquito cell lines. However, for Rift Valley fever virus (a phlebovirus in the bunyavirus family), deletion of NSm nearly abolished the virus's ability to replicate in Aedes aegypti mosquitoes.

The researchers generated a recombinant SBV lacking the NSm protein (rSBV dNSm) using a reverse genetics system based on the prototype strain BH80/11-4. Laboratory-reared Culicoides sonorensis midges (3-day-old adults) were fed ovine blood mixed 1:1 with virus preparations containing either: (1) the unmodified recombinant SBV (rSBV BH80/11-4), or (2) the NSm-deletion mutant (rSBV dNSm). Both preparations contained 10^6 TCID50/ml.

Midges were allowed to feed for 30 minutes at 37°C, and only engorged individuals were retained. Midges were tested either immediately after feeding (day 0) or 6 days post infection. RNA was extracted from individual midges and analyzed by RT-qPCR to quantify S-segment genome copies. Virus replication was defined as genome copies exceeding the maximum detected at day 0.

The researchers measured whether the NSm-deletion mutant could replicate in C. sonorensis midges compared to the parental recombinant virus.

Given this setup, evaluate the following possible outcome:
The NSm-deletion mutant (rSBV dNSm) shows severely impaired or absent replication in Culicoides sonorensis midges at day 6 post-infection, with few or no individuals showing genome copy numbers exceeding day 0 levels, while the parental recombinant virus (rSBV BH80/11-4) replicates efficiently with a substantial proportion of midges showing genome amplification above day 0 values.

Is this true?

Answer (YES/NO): NO